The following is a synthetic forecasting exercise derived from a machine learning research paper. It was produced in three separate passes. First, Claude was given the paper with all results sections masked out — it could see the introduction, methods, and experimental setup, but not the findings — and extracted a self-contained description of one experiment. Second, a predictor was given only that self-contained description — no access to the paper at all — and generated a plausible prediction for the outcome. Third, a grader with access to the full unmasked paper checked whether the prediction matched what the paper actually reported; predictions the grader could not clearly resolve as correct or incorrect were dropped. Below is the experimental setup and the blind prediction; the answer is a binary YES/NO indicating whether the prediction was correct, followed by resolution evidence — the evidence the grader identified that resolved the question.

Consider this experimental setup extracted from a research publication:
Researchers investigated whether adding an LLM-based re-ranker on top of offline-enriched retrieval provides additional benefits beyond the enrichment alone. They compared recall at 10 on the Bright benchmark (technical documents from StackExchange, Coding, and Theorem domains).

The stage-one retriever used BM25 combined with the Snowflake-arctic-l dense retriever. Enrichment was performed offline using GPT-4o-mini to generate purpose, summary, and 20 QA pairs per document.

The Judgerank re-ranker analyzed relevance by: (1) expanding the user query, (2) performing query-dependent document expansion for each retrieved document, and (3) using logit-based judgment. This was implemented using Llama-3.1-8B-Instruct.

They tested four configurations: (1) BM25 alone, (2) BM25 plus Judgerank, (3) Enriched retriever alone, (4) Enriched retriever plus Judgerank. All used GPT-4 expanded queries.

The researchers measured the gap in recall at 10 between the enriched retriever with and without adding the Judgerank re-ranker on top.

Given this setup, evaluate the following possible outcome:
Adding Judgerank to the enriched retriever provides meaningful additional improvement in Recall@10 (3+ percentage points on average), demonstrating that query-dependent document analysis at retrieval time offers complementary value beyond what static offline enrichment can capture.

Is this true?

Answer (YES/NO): NO